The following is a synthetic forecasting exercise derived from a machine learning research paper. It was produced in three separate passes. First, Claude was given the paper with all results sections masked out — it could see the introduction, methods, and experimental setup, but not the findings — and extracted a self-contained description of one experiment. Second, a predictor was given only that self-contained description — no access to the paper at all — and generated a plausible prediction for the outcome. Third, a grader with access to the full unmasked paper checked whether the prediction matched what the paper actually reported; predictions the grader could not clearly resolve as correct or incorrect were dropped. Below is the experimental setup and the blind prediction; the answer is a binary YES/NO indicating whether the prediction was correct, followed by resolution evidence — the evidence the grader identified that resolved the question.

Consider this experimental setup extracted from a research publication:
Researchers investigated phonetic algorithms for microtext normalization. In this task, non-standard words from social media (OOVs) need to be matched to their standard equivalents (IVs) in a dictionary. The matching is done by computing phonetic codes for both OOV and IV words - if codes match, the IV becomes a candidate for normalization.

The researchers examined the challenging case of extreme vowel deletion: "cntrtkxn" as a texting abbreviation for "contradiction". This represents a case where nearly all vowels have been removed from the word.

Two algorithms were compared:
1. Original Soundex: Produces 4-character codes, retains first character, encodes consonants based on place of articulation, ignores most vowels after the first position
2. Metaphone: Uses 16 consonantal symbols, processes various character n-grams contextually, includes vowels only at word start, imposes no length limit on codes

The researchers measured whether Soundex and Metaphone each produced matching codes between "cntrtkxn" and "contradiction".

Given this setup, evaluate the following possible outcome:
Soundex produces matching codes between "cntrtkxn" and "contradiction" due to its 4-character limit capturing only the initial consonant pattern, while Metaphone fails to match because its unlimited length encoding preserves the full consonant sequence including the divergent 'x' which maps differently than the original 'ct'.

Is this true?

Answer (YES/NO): NO